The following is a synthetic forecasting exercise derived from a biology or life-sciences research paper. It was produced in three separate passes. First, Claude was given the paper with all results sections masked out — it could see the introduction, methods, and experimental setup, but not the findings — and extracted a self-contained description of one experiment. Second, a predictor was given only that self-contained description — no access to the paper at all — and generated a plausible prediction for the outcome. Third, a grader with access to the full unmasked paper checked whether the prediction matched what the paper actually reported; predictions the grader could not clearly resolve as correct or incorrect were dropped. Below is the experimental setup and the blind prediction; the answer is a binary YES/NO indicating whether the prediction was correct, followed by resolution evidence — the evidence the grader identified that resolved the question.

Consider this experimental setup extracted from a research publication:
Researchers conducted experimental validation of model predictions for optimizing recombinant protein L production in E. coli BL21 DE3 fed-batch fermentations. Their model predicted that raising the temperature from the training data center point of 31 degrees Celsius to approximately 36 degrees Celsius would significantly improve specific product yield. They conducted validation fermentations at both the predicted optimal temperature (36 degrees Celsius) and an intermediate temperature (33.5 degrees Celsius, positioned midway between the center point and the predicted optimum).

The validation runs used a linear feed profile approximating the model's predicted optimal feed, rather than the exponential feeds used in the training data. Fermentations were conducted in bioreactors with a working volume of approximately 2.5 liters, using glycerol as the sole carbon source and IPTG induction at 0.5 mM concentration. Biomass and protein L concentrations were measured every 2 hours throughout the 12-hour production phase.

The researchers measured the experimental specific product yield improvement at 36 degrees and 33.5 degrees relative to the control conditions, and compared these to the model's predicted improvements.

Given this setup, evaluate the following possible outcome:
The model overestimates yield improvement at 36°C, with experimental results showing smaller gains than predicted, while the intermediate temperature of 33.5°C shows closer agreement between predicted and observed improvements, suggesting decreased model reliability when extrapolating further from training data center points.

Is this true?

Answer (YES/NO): NO